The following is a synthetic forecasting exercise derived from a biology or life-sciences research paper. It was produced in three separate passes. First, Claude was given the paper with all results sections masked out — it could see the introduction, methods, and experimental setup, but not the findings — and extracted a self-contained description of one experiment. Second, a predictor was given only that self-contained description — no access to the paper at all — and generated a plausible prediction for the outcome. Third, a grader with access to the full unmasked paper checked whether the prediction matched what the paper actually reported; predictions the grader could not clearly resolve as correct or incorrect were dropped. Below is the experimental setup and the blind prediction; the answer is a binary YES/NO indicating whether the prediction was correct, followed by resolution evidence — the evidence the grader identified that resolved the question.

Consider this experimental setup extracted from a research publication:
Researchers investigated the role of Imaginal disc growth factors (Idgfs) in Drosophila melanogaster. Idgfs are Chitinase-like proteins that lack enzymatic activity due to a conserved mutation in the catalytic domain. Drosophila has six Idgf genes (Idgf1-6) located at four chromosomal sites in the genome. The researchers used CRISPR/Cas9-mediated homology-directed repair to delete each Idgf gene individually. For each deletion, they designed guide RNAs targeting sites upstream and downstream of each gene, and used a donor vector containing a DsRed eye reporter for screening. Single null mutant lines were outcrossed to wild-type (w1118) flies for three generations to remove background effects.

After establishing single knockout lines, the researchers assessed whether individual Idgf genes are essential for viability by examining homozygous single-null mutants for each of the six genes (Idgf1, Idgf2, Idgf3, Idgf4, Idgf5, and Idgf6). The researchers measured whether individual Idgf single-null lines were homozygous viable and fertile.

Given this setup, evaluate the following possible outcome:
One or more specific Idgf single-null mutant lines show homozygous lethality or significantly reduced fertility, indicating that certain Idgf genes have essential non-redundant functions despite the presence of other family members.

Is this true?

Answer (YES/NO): NO